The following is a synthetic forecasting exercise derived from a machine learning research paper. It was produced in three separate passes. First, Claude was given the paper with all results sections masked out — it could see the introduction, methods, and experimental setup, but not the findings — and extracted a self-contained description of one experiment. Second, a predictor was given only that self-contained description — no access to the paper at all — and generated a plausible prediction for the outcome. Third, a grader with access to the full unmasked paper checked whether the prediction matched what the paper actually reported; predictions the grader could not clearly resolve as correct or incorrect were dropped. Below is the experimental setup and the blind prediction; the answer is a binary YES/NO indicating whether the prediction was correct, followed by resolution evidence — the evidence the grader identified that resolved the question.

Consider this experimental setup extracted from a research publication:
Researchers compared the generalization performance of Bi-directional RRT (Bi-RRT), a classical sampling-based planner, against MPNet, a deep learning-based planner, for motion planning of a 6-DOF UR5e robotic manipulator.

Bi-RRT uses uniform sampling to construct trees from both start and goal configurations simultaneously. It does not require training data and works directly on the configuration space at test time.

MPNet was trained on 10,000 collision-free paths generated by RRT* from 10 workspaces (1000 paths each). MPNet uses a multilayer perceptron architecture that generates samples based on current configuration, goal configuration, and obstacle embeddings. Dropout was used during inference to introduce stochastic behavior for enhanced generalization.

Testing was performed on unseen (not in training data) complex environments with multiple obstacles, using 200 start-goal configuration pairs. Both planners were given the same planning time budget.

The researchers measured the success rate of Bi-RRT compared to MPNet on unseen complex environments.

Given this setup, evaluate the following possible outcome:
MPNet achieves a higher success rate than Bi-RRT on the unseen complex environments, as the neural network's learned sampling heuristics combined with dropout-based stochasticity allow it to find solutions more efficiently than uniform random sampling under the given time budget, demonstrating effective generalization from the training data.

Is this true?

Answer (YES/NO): NO